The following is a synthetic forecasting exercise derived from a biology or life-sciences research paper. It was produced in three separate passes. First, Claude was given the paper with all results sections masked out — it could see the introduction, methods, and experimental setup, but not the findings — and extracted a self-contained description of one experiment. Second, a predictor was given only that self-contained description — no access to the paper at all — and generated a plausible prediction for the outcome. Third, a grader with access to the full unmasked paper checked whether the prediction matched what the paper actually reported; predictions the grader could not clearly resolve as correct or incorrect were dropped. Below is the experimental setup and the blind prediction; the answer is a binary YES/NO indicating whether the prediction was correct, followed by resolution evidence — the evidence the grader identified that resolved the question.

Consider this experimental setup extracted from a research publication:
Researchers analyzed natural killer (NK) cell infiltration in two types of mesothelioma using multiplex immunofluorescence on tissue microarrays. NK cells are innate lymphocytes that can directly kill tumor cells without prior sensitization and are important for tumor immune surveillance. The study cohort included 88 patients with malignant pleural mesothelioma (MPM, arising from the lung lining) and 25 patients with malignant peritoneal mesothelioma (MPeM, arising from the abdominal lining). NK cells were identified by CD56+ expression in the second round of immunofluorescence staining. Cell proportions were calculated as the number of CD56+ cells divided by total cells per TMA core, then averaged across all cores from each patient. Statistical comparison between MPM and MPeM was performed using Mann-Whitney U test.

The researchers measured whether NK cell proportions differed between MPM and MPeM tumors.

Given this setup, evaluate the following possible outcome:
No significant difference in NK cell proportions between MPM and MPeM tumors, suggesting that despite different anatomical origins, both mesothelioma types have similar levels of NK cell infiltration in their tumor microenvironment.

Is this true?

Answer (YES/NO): YES